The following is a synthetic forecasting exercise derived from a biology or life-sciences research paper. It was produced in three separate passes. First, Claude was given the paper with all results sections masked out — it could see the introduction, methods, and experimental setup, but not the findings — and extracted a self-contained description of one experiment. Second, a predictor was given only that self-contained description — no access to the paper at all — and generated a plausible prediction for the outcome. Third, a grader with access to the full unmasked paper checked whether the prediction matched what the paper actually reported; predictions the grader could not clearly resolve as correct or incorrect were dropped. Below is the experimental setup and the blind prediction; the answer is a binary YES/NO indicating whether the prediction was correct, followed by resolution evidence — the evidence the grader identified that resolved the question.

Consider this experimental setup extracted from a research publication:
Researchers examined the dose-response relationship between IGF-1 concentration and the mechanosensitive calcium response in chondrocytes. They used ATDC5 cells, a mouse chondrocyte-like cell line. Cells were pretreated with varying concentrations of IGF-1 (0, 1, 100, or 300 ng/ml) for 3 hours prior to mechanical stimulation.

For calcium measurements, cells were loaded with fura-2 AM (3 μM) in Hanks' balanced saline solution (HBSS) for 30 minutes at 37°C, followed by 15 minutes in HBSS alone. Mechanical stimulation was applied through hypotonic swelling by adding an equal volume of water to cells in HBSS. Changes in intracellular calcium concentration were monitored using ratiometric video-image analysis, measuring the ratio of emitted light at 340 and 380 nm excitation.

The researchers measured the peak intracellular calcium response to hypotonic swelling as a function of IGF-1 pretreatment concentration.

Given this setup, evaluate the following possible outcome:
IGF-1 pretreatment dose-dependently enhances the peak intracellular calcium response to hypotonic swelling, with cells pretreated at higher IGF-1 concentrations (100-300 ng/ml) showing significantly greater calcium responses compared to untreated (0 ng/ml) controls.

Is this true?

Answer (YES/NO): NO